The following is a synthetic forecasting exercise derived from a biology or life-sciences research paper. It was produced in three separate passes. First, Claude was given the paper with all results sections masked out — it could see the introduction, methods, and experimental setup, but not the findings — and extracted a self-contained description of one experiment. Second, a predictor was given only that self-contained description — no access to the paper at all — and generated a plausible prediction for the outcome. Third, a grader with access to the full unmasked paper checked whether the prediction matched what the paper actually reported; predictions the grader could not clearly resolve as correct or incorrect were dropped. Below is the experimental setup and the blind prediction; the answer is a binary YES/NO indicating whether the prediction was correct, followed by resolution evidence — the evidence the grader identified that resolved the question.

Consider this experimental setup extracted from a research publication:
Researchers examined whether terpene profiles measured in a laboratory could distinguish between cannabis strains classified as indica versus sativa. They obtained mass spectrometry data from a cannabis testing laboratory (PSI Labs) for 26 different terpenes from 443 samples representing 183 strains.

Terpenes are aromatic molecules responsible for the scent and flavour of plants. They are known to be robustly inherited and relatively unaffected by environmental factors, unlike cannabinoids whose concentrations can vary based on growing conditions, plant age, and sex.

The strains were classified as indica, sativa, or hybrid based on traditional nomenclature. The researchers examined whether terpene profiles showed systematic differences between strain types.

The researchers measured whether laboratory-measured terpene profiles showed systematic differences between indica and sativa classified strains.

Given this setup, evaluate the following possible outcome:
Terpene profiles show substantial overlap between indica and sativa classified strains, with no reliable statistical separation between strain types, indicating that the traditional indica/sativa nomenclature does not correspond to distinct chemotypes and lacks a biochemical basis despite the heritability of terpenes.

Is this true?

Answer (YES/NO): NO